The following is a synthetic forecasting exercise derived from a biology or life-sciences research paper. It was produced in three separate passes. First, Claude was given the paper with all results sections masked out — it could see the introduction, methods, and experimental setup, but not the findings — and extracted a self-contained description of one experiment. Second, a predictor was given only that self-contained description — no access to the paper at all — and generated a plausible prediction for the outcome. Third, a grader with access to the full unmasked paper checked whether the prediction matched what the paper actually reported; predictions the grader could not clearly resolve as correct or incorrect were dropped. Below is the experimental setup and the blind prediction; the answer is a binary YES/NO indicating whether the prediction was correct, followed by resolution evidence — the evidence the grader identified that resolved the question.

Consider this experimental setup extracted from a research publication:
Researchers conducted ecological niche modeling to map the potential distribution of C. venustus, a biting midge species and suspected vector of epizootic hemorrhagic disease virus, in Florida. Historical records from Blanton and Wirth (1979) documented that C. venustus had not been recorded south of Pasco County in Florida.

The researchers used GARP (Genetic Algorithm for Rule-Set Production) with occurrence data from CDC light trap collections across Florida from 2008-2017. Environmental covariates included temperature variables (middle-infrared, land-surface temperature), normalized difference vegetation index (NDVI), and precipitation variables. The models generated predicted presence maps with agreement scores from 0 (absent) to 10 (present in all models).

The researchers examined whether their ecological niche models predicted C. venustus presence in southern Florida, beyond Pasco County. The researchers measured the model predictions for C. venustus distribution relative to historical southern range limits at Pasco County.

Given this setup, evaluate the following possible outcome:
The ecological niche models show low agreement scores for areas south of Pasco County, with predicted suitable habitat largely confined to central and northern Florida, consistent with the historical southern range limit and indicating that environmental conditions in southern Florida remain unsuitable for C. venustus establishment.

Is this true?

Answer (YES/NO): YES